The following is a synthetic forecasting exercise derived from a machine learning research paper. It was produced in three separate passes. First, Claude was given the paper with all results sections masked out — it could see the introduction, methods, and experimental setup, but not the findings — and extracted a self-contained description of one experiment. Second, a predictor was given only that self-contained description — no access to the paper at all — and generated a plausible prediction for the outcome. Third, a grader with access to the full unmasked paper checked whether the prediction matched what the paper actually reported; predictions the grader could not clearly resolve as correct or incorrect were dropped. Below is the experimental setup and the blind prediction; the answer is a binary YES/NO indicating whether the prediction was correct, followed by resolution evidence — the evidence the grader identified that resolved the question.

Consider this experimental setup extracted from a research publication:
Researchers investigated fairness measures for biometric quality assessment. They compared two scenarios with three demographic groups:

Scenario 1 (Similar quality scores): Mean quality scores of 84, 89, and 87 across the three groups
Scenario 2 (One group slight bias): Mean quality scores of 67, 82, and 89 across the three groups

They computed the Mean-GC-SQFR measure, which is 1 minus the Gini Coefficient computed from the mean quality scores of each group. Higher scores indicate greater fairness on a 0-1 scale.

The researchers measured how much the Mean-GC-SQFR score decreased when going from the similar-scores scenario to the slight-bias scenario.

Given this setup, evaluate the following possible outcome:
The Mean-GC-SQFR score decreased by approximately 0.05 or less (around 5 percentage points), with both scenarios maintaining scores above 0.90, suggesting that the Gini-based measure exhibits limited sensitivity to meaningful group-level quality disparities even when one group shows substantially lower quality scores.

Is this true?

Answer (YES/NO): NO